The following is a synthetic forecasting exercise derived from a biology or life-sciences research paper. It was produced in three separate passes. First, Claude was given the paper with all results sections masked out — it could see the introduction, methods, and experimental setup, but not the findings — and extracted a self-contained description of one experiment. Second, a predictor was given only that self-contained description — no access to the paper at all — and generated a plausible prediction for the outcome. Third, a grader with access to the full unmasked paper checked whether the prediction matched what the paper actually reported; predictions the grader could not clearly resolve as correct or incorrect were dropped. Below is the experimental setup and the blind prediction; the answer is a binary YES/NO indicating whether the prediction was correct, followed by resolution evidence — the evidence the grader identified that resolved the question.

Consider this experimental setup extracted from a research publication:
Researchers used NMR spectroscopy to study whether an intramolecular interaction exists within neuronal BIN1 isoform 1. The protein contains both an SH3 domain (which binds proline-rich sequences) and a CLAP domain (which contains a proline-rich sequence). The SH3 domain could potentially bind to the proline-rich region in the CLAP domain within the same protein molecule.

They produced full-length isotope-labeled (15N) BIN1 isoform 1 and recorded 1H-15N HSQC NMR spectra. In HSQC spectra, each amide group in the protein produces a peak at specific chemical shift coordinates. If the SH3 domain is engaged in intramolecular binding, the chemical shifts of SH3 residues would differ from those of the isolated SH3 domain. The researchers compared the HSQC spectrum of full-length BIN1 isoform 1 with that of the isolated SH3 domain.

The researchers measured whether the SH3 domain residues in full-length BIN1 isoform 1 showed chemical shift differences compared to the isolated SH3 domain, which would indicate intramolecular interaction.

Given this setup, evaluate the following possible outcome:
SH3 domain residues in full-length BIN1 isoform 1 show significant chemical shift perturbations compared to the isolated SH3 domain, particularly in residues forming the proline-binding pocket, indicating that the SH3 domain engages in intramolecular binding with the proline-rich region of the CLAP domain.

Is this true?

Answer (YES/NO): NO